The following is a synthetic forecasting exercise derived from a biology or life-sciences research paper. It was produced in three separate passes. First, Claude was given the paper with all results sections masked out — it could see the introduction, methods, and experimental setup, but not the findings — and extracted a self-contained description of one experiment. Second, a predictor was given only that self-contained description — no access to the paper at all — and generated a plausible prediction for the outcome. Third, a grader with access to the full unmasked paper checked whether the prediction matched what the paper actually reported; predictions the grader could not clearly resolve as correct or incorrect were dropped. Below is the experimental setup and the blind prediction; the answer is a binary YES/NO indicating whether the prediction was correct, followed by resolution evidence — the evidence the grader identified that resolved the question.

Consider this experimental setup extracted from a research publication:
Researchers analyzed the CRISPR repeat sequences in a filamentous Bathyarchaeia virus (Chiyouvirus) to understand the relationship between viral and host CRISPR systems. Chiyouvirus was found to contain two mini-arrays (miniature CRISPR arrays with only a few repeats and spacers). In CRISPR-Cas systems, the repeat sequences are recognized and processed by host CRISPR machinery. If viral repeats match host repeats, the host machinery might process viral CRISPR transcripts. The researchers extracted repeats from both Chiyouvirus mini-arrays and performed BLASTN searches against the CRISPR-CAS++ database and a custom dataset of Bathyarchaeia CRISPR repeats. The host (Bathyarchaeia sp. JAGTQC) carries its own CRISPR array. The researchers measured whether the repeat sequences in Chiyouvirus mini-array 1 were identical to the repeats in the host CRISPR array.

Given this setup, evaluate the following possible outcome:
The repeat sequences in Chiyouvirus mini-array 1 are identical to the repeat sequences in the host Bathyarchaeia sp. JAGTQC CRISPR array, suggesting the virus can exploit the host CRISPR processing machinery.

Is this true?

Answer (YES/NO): YES